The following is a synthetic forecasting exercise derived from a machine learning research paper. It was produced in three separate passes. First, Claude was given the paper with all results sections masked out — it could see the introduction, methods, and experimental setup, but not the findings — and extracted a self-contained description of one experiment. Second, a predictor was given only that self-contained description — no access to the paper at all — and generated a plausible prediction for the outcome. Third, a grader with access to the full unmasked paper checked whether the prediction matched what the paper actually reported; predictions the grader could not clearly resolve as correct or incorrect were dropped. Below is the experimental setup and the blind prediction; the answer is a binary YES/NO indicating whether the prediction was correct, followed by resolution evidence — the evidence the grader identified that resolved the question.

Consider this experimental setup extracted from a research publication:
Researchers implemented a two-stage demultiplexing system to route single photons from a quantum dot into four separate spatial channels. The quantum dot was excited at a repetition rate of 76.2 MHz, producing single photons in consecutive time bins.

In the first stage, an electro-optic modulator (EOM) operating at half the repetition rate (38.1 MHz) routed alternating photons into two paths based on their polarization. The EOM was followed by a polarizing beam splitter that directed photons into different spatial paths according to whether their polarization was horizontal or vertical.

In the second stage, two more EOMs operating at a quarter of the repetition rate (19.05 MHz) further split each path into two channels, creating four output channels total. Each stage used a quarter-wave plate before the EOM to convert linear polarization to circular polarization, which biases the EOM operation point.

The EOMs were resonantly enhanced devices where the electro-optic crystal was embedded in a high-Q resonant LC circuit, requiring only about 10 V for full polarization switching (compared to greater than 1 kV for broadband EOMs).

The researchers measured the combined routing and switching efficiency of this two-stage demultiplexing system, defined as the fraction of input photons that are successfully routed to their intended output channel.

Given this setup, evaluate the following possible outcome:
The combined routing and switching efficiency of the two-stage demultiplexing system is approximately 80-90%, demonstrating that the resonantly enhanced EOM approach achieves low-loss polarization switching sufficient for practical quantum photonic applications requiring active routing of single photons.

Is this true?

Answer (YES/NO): NO